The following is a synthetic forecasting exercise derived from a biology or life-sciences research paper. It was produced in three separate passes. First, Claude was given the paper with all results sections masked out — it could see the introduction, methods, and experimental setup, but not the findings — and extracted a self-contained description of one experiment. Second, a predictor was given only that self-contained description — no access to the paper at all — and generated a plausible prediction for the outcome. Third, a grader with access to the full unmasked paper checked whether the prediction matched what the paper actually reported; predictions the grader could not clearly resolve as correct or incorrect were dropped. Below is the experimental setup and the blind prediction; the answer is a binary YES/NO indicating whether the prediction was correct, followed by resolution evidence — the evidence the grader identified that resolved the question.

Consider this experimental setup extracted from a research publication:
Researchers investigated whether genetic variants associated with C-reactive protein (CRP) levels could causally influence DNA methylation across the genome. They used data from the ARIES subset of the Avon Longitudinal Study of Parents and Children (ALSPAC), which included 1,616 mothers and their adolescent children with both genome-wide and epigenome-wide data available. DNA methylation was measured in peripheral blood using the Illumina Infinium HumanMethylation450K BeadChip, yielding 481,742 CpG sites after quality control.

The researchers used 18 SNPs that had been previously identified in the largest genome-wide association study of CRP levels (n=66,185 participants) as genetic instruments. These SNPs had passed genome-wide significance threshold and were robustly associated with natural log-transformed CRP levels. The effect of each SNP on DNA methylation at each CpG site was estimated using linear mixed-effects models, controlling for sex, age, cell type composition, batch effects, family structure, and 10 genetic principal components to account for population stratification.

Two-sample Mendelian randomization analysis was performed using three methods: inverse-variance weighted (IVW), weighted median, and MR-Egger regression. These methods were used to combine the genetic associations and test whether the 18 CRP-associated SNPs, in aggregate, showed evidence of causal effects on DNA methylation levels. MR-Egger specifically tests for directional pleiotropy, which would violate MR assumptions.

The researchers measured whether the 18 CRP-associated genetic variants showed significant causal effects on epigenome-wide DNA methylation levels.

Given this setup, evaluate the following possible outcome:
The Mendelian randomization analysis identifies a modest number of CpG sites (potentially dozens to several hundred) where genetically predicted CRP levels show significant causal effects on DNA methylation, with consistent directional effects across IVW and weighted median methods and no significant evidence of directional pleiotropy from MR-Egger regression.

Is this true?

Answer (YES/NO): NO